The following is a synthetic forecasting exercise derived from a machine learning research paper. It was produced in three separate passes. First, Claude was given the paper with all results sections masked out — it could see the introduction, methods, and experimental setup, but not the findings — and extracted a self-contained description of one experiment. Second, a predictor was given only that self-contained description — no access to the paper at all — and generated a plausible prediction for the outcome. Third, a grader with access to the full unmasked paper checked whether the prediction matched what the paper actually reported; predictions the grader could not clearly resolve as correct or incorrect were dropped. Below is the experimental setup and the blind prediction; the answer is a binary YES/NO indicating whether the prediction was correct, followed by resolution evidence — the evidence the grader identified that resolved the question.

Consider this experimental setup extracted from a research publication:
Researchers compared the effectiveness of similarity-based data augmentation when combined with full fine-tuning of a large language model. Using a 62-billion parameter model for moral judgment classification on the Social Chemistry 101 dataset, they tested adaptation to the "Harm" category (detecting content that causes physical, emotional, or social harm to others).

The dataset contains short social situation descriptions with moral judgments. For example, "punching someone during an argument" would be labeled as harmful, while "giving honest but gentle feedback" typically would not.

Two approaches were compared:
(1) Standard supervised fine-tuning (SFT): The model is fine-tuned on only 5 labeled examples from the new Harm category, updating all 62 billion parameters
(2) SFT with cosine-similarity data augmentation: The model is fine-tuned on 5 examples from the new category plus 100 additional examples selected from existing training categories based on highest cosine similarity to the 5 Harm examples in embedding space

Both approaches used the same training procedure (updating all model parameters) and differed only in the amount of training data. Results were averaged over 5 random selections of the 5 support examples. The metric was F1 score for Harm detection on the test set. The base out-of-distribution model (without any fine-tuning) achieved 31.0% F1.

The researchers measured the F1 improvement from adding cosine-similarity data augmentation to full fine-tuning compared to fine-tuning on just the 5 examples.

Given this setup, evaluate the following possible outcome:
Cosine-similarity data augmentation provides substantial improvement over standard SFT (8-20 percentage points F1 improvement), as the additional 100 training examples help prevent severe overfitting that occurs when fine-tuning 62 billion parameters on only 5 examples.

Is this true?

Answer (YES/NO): NO